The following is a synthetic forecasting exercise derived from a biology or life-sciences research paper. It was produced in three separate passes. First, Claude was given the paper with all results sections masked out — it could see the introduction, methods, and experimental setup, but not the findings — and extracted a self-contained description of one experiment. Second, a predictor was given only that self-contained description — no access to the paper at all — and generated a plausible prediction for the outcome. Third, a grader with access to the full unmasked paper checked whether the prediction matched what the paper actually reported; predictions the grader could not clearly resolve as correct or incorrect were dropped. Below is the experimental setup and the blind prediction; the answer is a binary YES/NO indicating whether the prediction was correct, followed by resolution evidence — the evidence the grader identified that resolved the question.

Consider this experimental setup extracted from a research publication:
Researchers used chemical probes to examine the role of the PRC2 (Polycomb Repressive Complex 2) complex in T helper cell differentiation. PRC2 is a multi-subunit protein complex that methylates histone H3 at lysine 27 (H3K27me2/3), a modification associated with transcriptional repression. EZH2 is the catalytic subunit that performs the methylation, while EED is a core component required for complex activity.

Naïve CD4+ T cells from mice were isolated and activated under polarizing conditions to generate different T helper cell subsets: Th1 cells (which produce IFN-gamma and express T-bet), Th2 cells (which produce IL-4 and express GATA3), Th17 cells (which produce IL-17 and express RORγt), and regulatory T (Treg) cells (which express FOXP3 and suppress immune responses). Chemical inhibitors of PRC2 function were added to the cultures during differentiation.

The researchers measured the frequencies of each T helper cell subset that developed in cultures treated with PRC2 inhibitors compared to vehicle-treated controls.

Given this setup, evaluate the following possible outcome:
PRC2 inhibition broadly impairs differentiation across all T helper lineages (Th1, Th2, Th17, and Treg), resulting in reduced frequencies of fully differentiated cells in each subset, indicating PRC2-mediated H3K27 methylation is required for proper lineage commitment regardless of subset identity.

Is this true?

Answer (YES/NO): NO